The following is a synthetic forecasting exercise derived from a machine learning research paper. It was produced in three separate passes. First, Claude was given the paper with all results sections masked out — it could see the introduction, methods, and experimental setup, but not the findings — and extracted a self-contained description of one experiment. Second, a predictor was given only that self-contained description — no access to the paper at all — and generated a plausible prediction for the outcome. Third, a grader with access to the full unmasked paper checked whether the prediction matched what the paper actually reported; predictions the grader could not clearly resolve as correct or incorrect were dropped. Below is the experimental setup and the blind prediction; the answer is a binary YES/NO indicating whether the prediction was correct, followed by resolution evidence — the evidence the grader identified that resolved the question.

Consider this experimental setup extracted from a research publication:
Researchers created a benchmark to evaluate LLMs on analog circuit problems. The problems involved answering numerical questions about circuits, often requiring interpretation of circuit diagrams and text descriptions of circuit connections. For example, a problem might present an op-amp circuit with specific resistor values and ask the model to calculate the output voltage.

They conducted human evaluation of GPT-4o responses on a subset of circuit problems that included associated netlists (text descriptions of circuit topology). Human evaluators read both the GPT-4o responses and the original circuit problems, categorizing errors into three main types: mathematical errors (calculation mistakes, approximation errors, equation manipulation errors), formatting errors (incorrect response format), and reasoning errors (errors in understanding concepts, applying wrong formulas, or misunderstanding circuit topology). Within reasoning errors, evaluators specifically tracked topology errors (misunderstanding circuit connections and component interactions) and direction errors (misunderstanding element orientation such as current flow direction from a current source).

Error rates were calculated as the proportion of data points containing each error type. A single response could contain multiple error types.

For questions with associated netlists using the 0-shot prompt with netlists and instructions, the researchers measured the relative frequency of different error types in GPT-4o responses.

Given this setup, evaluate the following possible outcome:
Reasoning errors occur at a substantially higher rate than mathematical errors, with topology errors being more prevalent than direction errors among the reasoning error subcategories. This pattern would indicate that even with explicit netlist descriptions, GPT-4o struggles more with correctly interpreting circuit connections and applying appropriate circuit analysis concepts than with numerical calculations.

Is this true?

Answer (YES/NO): YES